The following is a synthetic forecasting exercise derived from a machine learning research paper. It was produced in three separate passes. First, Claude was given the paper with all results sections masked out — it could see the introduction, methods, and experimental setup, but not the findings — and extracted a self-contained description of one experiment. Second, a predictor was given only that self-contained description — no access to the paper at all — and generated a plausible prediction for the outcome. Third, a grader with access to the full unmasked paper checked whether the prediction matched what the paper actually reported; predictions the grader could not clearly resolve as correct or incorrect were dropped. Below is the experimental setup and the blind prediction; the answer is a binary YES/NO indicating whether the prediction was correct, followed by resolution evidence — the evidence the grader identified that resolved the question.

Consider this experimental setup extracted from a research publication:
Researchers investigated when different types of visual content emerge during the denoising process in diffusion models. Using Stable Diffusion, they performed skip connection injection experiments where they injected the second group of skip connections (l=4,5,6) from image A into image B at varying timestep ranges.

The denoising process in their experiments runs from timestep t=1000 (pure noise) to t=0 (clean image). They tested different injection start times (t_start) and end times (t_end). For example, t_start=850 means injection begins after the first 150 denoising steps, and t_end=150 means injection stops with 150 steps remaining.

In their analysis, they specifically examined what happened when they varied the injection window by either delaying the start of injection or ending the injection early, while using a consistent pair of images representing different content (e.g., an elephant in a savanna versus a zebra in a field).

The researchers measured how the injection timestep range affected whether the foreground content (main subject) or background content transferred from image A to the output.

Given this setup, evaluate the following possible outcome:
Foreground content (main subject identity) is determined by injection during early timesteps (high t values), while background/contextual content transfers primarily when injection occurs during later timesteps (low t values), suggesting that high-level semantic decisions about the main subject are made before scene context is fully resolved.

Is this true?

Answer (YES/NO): YES